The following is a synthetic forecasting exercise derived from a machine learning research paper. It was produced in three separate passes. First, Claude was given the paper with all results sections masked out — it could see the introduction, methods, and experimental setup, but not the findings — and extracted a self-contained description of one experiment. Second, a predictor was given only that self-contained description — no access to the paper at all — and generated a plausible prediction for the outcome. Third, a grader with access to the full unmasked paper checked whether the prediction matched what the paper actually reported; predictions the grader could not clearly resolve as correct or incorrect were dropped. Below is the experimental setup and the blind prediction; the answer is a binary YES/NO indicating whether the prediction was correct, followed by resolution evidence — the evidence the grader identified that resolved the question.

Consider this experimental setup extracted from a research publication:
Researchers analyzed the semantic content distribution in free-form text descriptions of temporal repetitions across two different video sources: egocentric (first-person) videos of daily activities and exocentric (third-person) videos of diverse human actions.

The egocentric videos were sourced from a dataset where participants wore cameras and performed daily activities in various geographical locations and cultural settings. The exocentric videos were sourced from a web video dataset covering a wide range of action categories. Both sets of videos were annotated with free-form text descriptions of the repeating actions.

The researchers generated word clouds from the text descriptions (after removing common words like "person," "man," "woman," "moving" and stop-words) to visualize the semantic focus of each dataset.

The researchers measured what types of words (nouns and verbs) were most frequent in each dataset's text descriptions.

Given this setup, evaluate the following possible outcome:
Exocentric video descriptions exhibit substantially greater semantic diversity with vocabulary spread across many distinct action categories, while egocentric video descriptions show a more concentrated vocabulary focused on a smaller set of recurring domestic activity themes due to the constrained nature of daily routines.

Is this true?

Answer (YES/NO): NO